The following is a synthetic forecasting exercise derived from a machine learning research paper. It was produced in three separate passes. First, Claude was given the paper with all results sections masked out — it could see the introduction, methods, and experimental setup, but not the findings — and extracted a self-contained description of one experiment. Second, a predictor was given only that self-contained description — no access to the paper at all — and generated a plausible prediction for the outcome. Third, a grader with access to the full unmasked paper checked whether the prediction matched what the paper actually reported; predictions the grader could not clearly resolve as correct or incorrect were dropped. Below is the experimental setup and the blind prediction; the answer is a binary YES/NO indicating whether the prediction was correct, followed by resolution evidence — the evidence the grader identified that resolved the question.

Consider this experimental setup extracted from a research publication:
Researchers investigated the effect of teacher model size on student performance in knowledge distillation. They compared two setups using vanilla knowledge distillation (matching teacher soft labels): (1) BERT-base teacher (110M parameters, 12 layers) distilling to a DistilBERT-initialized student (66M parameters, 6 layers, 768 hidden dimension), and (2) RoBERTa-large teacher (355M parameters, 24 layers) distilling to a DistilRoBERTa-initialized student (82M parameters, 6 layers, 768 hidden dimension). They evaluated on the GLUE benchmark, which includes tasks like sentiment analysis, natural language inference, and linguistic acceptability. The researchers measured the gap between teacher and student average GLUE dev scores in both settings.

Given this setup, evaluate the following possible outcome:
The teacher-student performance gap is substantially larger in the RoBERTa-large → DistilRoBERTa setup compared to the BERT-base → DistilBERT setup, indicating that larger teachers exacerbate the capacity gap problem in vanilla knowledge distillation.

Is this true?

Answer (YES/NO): YES